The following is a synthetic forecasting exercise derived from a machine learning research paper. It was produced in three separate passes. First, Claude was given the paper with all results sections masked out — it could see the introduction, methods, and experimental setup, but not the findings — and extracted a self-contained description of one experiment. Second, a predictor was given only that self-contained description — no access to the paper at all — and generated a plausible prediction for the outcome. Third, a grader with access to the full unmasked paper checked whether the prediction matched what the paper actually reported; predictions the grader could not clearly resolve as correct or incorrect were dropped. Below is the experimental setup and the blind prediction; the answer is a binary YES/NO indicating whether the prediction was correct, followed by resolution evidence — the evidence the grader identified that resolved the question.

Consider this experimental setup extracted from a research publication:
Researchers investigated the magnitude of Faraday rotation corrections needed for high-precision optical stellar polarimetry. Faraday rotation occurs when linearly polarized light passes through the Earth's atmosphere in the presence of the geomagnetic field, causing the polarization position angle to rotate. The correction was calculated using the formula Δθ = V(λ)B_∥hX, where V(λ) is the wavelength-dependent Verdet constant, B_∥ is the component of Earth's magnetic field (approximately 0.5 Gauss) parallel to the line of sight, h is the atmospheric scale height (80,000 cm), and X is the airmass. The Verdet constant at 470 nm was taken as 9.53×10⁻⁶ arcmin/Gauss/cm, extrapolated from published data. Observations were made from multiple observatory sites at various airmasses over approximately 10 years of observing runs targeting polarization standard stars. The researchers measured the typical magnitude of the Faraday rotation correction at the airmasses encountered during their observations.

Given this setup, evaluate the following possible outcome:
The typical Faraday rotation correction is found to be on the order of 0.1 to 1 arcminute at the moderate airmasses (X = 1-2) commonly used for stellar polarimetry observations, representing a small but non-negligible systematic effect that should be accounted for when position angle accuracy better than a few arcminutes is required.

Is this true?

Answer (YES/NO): NO